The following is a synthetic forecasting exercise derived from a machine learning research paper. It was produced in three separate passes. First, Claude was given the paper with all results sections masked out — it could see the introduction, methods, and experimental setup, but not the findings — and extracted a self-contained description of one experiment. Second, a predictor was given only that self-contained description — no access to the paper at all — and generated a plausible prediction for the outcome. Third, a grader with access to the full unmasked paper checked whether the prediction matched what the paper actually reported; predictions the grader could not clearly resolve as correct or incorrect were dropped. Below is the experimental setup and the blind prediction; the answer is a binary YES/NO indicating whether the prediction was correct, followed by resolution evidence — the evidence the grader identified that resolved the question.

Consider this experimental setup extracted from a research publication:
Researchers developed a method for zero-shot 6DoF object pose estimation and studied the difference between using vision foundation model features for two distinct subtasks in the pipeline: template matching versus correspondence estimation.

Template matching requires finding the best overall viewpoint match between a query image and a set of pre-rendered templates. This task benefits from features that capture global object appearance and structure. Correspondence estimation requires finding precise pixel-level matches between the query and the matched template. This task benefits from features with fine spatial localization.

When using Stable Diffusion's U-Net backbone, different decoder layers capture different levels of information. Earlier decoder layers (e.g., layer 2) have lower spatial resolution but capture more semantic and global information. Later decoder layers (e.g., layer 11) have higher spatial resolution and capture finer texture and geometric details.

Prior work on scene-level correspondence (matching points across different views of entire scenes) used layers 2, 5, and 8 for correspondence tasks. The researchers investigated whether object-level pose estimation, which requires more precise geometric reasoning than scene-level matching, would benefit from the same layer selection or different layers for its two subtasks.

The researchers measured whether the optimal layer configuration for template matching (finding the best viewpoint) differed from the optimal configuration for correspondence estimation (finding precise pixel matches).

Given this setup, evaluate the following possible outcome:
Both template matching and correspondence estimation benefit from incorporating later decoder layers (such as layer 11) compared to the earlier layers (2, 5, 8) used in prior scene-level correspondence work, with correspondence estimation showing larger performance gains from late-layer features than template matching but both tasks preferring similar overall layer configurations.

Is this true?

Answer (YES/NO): NO